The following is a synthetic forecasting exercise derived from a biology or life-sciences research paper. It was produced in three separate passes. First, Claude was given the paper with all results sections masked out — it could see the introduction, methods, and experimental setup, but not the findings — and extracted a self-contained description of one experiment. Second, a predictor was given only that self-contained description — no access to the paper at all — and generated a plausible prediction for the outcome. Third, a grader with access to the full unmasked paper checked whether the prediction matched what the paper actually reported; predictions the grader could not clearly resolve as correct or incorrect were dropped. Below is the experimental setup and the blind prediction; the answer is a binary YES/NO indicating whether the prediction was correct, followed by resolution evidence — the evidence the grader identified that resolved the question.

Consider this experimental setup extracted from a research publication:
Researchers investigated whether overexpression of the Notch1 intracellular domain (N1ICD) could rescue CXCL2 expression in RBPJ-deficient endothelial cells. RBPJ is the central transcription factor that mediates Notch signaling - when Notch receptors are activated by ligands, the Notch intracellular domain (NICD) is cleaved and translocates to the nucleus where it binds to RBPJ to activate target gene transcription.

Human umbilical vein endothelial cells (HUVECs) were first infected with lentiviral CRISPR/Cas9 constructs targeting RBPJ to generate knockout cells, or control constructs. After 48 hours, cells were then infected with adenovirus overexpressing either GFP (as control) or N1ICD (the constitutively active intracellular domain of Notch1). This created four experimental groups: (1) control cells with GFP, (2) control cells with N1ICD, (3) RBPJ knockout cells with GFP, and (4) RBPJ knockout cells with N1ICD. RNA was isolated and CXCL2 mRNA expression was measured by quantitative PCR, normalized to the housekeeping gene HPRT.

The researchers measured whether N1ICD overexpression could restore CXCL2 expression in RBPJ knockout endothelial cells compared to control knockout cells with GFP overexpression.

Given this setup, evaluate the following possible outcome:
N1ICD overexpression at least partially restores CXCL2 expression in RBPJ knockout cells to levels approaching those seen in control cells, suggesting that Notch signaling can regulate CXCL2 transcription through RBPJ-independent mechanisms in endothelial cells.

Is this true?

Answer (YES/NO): NO